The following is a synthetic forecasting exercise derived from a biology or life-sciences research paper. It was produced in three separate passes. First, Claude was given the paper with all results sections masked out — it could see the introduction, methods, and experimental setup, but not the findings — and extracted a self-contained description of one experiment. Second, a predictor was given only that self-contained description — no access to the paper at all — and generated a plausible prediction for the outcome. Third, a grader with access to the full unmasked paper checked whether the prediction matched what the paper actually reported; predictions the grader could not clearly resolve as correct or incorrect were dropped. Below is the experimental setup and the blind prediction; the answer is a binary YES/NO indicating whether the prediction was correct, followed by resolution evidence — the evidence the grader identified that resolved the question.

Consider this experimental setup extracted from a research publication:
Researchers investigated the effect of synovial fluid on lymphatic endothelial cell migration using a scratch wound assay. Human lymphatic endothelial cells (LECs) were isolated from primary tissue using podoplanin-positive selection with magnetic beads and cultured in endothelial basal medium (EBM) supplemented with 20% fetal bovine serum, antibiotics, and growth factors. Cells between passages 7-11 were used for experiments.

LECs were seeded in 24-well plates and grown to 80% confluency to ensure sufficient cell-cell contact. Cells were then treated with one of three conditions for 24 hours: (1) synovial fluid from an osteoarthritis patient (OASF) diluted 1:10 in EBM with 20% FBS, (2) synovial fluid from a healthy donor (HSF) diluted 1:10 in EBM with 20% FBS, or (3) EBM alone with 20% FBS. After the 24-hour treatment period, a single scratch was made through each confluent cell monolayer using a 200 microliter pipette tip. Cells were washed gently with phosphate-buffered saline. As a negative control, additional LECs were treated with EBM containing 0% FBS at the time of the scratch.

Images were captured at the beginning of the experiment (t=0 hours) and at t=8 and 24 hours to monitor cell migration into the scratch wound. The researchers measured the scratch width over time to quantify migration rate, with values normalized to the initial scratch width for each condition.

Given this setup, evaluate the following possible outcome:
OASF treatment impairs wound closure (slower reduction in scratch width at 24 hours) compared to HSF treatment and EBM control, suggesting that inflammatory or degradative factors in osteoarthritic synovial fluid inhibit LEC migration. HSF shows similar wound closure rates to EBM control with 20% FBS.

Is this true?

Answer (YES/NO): NO